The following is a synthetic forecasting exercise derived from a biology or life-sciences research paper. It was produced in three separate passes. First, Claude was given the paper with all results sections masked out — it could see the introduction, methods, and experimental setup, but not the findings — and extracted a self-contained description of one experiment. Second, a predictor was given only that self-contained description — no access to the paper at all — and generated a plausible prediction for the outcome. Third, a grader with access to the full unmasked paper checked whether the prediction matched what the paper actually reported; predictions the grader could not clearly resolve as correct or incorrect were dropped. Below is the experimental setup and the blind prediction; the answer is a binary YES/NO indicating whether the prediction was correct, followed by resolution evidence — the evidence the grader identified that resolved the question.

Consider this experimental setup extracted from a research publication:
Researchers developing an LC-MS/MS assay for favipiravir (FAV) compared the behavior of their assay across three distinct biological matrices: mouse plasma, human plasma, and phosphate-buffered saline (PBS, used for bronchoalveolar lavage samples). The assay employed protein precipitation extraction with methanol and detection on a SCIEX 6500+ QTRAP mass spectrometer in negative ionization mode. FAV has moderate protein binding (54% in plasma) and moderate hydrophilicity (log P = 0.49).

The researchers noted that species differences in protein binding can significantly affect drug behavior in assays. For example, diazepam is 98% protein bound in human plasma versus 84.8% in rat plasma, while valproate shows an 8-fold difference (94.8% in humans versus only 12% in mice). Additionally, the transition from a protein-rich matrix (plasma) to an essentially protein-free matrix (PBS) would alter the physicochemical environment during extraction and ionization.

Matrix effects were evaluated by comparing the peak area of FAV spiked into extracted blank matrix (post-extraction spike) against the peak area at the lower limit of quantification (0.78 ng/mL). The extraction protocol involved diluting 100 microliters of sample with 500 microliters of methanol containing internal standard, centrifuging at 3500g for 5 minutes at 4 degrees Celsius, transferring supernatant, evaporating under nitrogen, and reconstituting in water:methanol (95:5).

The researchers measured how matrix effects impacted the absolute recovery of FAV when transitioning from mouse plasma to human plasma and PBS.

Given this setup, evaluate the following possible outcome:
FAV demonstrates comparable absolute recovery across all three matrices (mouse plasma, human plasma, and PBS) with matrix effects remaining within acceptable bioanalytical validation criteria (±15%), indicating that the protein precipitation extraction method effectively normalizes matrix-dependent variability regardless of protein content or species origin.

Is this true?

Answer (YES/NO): NO